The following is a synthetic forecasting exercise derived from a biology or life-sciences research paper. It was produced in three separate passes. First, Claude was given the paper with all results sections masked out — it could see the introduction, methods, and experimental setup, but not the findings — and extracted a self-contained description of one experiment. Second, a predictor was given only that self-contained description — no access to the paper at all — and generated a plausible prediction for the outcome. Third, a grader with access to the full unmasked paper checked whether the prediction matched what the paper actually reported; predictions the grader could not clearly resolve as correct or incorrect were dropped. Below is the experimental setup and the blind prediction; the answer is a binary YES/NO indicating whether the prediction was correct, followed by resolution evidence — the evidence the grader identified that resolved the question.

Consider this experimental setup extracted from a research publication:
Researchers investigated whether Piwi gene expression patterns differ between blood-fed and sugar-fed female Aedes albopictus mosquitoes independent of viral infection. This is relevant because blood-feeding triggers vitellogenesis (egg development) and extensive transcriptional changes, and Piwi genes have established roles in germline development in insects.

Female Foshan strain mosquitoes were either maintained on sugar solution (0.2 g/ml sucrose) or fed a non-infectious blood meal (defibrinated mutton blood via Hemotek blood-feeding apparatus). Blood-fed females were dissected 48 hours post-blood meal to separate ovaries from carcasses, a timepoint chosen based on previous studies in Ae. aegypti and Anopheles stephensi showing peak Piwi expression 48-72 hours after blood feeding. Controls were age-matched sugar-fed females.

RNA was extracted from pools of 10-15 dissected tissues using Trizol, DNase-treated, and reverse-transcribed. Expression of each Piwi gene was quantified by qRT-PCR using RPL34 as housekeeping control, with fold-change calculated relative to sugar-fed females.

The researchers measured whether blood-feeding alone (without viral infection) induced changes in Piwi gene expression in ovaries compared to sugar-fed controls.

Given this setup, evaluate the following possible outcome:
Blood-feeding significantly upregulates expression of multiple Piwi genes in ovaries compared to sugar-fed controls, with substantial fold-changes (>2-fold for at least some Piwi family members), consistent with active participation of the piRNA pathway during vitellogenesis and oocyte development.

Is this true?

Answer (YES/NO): NO